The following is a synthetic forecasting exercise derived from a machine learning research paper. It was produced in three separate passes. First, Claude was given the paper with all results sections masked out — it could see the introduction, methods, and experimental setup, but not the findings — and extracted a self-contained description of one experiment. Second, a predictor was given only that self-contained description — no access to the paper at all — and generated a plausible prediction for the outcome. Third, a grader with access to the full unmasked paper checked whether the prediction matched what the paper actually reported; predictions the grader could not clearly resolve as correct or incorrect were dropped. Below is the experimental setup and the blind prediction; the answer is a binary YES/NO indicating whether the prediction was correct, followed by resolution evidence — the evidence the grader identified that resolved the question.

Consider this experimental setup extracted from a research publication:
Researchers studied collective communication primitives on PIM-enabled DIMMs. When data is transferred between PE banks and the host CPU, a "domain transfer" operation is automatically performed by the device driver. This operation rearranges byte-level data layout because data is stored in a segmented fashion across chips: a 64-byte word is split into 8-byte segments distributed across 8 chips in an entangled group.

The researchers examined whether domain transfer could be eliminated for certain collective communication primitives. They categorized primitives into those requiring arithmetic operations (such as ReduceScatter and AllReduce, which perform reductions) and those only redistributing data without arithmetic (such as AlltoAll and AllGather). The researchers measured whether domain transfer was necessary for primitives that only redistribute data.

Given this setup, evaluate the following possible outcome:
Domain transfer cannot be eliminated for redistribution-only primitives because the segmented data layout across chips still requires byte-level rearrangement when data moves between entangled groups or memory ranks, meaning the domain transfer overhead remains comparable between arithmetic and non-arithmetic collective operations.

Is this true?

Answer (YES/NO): NO